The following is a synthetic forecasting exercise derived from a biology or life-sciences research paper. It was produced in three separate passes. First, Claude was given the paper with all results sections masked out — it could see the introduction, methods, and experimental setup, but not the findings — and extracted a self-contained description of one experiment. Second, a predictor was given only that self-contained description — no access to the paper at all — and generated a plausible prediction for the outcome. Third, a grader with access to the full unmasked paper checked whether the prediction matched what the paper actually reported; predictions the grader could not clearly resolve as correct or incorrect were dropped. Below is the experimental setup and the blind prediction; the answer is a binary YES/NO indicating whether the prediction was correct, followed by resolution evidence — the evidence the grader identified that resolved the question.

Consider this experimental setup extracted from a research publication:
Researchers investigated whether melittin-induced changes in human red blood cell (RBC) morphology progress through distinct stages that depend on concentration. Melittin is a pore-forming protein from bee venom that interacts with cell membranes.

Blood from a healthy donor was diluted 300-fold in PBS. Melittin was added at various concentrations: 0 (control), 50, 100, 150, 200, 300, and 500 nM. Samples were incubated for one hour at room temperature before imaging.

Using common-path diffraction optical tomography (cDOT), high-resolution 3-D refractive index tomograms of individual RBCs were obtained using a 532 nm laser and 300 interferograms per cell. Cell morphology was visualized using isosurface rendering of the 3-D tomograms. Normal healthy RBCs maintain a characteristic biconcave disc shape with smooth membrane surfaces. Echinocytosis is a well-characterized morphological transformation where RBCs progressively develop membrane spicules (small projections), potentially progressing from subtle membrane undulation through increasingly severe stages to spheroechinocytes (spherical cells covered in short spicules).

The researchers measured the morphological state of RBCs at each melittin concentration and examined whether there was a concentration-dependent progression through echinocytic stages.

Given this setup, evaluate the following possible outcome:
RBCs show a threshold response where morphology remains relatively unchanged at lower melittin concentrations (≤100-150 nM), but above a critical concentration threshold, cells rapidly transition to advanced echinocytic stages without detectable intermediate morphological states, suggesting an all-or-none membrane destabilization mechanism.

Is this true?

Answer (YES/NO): NO